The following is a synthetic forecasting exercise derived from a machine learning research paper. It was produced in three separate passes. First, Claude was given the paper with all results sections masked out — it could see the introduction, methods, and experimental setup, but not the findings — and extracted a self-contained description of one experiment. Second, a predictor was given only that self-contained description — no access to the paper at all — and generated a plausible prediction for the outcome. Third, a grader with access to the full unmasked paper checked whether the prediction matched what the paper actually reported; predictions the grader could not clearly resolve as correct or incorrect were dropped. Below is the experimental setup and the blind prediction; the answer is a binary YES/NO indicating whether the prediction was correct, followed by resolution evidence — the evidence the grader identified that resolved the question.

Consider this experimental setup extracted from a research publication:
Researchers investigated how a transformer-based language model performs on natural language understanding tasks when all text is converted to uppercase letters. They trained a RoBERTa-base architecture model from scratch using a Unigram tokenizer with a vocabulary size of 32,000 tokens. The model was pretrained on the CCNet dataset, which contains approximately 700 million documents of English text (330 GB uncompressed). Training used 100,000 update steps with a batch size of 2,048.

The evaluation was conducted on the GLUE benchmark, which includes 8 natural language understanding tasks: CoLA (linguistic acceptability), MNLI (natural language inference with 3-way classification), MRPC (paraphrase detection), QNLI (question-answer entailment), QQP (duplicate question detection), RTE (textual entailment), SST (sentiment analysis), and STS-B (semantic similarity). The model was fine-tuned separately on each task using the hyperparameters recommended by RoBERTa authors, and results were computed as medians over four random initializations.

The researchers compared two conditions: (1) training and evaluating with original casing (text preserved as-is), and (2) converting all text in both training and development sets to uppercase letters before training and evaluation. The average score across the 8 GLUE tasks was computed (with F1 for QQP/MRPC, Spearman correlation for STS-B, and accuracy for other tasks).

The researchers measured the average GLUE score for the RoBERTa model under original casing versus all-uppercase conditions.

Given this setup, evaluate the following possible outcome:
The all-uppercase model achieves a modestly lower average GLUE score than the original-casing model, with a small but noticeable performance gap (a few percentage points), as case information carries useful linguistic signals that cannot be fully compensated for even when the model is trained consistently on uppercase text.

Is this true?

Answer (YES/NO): NO